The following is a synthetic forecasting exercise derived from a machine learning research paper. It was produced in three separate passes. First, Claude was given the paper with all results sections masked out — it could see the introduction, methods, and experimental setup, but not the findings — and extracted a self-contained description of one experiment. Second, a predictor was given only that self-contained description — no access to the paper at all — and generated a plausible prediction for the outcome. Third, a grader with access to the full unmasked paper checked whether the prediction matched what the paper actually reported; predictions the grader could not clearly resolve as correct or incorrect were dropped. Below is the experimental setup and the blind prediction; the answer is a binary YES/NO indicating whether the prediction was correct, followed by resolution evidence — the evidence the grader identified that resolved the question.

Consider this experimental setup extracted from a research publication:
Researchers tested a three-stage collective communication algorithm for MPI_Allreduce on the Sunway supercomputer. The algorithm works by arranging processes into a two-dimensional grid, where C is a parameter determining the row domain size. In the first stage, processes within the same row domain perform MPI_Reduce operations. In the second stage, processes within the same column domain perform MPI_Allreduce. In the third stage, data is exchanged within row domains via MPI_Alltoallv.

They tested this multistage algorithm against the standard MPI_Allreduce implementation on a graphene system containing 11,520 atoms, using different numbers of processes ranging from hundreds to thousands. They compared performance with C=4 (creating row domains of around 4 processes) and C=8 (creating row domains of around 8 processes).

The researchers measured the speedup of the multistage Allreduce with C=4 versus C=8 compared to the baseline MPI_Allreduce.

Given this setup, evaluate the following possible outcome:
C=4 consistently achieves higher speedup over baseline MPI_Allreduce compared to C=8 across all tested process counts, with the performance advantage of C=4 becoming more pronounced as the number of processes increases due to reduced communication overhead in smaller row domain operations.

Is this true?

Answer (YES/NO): NO